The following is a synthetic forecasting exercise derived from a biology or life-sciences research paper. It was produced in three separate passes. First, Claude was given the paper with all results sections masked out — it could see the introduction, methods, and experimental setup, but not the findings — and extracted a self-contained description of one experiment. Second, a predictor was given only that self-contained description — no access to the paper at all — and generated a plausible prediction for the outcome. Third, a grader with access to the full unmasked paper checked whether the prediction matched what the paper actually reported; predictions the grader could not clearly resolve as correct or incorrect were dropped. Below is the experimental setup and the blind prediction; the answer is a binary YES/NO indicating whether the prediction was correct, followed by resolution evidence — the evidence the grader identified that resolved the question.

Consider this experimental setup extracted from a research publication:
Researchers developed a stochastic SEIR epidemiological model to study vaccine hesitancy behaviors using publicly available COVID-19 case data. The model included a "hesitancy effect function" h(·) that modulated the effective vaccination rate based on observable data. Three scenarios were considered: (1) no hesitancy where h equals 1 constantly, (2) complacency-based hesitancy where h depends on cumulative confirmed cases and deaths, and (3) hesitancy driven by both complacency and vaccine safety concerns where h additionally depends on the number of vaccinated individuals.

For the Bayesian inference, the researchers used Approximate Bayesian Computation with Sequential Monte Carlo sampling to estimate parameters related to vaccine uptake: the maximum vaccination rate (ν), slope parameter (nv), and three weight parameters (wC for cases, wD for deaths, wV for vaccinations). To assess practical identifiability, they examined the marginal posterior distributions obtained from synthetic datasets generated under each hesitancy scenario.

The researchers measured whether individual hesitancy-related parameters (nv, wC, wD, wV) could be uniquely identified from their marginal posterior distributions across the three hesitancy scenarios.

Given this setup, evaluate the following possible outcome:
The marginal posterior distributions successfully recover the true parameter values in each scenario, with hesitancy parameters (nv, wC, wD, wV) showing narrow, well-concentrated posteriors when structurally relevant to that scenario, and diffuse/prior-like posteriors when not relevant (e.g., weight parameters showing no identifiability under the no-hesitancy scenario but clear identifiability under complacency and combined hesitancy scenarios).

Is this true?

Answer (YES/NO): NO